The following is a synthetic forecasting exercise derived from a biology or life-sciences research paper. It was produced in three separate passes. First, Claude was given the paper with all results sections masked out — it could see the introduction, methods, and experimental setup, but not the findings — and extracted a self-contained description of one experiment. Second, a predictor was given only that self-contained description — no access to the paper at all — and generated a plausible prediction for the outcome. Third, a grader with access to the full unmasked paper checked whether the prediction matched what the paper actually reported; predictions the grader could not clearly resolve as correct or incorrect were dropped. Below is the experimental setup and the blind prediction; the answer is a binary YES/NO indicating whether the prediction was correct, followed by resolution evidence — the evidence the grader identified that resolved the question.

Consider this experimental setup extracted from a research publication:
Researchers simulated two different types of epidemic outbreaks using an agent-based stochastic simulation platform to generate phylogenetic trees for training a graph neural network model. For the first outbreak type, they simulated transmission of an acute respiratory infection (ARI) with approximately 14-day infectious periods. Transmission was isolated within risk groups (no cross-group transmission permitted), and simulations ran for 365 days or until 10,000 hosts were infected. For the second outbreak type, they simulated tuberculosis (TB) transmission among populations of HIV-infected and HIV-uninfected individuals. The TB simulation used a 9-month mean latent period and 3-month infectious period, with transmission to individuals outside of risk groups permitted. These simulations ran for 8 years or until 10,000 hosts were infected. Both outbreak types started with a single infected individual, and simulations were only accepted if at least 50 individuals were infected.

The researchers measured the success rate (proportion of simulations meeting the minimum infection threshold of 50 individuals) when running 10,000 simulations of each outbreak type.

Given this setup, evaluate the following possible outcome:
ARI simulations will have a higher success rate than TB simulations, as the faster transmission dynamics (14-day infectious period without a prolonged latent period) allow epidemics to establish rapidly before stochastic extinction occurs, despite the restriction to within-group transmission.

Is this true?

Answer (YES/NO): YES